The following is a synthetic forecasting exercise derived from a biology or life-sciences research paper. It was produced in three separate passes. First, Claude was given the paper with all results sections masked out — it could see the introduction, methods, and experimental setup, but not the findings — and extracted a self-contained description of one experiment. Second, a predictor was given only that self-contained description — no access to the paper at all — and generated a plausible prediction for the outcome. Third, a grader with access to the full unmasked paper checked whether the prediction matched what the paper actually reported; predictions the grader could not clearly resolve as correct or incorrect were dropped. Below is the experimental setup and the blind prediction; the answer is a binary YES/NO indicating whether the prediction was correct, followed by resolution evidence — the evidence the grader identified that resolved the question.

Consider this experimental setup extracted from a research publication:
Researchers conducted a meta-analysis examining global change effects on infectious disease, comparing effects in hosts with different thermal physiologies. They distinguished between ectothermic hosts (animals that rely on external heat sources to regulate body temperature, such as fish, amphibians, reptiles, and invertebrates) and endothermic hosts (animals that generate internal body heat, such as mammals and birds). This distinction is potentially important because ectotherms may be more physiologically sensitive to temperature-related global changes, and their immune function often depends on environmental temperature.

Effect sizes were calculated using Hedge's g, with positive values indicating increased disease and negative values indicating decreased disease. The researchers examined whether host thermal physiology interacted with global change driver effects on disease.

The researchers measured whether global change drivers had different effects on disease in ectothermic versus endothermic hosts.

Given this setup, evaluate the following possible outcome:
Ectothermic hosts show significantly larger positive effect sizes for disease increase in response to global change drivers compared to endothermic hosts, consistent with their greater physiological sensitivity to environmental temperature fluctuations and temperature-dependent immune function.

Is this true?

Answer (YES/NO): NO